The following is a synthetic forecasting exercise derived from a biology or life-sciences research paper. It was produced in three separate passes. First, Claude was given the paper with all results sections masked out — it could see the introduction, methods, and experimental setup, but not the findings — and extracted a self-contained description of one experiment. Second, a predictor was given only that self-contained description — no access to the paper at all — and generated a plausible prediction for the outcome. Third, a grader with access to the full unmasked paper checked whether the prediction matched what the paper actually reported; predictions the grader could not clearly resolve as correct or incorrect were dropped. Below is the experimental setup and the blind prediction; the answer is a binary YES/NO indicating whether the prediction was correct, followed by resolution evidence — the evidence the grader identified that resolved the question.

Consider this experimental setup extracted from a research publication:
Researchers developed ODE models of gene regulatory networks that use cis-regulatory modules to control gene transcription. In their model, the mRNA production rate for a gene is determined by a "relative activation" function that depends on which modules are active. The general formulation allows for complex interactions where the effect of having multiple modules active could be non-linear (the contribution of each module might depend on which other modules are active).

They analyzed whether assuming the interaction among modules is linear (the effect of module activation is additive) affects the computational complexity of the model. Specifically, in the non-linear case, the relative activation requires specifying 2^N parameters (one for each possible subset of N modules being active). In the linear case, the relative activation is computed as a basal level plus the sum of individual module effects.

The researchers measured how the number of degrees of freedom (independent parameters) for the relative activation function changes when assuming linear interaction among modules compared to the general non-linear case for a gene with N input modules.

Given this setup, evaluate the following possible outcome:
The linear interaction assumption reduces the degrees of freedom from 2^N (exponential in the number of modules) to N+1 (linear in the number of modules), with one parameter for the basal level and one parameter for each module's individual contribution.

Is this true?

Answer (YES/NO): YES